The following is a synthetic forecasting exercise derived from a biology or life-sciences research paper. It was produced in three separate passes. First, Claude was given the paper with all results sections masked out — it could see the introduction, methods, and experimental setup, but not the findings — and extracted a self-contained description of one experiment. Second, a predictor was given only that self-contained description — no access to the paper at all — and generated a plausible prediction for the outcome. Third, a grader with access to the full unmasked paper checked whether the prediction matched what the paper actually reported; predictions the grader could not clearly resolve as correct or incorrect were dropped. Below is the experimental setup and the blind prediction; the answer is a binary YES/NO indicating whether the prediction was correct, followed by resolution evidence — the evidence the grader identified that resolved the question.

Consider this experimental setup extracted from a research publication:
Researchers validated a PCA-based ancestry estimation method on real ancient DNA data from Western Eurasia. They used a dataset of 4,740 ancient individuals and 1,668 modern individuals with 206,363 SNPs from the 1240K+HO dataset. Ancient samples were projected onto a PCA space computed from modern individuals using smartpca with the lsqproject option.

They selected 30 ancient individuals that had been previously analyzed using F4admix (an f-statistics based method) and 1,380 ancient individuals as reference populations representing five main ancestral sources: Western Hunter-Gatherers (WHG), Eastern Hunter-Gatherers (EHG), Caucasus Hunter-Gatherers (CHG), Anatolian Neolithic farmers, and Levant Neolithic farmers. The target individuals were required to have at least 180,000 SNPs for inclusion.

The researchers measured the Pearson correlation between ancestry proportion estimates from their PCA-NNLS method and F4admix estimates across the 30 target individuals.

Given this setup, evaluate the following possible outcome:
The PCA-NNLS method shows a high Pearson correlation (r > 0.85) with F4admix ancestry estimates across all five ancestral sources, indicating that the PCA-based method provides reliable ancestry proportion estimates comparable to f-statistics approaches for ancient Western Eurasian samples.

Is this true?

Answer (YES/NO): YES